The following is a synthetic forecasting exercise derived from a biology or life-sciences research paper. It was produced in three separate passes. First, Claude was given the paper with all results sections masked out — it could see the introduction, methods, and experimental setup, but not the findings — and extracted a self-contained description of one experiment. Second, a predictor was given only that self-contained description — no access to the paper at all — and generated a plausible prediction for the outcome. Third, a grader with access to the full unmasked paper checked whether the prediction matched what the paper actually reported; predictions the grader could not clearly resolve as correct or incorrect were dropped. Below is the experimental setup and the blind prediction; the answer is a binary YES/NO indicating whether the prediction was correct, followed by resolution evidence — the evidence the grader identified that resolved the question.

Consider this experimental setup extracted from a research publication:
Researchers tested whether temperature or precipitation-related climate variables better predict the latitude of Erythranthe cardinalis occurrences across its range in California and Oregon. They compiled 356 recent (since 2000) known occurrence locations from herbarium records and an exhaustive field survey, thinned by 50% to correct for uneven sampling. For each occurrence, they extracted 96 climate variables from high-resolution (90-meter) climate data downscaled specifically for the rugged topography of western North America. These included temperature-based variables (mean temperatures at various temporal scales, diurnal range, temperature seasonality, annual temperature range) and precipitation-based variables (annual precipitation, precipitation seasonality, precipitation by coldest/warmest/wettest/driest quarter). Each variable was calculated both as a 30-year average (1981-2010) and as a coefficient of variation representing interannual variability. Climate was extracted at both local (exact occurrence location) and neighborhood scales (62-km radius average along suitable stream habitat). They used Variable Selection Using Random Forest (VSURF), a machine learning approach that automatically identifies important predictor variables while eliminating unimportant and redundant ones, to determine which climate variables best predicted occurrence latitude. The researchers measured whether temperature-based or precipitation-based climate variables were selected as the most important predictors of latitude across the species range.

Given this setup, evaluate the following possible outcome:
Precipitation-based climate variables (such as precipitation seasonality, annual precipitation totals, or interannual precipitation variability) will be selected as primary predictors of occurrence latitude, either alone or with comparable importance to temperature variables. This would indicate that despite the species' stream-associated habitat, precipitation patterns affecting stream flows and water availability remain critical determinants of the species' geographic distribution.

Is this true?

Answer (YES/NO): YES